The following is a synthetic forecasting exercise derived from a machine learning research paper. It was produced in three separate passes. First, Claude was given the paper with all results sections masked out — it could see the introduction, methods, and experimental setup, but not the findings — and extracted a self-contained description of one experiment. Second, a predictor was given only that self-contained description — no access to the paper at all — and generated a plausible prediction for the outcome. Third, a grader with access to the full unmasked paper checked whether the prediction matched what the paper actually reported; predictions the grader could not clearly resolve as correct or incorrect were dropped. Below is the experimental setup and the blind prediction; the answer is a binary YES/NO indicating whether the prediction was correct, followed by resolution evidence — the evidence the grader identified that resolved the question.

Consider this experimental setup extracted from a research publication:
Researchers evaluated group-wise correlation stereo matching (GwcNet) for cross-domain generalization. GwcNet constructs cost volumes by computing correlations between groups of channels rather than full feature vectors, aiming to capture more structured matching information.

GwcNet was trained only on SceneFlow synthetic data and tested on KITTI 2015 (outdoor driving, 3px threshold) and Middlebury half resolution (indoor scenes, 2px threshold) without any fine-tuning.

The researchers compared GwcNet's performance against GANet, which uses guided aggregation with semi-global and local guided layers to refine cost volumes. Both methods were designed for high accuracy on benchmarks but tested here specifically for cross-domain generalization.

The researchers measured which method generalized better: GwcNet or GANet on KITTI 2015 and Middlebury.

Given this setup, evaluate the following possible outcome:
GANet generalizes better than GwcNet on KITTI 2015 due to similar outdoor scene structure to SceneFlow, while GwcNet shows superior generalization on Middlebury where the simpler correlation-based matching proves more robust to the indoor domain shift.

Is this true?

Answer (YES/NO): NO